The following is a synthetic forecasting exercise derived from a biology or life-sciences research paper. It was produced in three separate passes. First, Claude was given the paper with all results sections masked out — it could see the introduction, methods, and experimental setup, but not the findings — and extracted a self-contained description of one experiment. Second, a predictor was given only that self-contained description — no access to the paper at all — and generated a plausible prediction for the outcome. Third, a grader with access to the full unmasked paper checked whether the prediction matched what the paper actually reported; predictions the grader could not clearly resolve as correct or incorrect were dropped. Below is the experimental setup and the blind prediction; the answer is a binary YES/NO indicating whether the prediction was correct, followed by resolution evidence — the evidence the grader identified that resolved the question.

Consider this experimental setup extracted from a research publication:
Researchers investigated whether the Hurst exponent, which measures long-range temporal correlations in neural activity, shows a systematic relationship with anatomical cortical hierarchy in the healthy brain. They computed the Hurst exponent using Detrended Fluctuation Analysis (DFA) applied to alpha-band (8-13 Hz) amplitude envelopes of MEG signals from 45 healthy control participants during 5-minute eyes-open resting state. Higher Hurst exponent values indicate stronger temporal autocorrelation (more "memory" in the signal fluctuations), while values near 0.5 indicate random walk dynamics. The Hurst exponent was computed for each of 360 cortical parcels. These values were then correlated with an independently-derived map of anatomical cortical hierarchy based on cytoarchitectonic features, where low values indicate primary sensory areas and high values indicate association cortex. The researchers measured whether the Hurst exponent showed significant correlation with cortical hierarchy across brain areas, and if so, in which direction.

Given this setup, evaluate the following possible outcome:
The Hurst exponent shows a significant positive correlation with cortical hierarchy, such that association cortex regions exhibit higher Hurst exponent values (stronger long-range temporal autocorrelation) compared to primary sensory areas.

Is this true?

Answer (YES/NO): NO